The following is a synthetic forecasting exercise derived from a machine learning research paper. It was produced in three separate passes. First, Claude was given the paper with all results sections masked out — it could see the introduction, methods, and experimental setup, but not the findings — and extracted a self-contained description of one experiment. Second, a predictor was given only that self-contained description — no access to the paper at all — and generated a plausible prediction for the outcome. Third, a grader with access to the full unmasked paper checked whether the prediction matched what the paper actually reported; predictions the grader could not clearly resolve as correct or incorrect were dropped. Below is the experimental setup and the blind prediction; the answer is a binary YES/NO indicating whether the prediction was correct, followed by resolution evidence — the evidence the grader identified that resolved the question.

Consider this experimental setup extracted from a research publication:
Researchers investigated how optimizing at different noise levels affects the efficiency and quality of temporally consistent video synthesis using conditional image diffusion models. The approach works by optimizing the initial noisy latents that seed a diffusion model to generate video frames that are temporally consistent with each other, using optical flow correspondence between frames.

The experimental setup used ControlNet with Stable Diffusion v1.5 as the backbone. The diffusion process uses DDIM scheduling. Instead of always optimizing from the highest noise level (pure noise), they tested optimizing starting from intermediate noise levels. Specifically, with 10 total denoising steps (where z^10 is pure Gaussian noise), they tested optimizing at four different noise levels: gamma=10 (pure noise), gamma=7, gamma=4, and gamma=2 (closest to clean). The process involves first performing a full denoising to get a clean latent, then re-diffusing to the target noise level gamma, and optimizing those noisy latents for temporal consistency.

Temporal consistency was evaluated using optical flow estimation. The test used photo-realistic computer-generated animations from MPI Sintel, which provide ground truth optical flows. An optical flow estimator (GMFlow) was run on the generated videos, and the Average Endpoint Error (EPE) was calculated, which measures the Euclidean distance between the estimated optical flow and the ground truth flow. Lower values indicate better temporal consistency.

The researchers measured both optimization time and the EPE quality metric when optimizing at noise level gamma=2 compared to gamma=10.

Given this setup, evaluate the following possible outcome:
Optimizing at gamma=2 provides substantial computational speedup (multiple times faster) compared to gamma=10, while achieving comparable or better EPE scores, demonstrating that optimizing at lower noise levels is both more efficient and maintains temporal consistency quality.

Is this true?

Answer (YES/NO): YES